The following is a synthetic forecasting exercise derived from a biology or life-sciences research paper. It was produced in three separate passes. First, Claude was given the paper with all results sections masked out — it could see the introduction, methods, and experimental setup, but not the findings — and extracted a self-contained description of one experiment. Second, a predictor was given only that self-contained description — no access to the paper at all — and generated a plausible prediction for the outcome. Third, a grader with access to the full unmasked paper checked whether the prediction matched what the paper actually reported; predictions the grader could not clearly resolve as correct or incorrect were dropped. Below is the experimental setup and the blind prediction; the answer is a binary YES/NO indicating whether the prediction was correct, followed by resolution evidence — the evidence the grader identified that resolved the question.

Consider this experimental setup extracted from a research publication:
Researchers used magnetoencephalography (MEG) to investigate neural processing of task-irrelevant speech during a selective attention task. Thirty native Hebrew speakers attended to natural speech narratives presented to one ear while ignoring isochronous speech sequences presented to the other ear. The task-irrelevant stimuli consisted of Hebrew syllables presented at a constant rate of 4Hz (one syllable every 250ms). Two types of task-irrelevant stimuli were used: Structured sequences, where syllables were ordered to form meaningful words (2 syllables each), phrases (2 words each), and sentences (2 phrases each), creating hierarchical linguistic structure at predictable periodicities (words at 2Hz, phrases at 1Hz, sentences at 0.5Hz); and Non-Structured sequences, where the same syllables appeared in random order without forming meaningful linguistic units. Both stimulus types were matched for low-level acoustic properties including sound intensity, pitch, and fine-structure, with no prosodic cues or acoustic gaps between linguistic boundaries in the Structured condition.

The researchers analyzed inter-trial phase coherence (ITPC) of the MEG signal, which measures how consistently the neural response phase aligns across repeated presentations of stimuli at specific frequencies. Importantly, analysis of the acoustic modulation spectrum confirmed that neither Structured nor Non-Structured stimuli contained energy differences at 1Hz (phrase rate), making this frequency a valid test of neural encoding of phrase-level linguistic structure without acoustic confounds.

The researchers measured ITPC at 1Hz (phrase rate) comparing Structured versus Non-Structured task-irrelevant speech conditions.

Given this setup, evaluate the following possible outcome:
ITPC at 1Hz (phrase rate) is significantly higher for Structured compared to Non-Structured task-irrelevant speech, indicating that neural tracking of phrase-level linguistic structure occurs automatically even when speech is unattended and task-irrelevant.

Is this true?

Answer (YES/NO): YES